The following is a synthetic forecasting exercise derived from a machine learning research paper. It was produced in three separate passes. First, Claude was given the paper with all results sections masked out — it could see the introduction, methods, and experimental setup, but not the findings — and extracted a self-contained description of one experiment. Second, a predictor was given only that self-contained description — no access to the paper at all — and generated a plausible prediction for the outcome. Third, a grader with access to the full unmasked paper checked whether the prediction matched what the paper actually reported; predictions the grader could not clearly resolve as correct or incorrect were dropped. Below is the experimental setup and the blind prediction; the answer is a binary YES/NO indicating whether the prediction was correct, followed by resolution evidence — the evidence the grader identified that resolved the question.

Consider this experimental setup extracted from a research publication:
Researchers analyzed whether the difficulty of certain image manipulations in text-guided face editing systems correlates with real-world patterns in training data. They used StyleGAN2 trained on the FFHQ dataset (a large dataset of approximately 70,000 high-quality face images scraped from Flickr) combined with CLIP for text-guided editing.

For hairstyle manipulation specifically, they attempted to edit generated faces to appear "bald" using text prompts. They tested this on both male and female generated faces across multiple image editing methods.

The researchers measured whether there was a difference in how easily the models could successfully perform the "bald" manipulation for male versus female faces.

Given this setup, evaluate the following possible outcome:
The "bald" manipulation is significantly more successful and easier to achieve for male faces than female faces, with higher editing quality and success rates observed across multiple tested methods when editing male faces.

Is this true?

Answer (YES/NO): YES